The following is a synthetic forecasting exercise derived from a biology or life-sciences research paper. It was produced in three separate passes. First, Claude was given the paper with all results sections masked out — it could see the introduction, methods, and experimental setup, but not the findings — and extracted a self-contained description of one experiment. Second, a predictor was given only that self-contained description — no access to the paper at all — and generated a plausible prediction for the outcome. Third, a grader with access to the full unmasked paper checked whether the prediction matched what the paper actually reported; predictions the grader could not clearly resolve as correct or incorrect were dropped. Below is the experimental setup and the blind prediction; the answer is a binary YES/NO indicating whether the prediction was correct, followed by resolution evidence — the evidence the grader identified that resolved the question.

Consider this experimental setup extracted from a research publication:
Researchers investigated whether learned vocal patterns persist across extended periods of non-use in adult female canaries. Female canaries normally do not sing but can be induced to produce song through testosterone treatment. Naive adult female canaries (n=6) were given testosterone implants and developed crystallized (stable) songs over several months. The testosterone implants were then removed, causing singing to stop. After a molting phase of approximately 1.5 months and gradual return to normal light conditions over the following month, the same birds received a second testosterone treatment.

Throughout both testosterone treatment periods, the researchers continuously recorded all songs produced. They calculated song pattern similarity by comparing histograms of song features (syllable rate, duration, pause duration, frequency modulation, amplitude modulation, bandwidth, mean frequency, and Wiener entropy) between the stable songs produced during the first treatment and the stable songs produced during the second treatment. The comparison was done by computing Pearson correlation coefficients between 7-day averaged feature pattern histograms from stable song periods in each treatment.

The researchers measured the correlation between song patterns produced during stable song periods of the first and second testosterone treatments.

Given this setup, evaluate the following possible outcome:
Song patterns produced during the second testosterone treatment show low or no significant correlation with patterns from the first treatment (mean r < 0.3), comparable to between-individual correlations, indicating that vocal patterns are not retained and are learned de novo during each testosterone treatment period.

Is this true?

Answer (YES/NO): NO